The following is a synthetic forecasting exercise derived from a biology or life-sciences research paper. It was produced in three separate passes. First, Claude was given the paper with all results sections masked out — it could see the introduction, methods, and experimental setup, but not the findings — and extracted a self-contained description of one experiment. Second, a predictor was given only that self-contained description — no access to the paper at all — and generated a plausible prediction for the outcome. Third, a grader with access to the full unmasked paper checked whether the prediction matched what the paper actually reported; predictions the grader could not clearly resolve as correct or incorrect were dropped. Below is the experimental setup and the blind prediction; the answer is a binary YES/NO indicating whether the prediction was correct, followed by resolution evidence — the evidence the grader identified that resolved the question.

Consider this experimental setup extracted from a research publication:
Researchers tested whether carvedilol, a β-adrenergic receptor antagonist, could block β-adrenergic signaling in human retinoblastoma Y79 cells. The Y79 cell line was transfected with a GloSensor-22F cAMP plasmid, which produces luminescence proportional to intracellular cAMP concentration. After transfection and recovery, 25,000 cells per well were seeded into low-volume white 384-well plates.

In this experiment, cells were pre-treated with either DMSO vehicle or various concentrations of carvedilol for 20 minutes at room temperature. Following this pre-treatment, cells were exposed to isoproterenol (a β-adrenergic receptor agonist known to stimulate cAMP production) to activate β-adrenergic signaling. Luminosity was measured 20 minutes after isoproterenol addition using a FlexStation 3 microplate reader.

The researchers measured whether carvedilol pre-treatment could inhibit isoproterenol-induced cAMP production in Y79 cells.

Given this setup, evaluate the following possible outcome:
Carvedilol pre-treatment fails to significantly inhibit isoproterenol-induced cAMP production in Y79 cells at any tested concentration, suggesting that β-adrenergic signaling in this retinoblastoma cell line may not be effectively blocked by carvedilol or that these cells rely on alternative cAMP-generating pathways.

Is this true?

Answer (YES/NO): NO